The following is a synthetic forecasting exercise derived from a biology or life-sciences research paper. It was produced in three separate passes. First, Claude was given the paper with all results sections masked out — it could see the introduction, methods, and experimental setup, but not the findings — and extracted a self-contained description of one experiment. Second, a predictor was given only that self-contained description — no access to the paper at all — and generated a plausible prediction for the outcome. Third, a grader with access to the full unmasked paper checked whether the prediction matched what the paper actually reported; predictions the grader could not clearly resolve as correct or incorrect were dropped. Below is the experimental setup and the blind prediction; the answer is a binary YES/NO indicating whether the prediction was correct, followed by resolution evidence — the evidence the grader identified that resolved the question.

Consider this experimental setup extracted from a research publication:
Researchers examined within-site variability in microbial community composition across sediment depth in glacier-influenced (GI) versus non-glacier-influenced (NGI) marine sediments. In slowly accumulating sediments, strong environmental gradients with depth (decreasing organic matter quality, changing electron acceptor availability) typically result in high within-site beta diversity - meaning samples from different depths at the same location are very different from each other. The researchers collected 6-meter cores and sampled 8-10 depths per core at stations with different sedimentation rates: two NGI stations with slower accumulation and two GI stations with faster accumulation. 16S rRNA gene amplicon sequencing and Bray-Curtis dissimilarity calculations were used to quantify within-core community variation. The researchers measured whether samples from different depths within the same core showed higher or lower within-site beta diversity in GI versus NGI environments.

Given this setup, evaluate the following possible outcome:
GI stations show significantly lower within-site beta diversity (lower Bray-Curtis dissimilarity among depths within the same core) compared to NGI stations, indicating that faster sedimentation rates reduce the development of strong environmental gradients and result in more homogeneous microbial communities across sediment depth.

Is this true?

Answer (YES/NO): YES